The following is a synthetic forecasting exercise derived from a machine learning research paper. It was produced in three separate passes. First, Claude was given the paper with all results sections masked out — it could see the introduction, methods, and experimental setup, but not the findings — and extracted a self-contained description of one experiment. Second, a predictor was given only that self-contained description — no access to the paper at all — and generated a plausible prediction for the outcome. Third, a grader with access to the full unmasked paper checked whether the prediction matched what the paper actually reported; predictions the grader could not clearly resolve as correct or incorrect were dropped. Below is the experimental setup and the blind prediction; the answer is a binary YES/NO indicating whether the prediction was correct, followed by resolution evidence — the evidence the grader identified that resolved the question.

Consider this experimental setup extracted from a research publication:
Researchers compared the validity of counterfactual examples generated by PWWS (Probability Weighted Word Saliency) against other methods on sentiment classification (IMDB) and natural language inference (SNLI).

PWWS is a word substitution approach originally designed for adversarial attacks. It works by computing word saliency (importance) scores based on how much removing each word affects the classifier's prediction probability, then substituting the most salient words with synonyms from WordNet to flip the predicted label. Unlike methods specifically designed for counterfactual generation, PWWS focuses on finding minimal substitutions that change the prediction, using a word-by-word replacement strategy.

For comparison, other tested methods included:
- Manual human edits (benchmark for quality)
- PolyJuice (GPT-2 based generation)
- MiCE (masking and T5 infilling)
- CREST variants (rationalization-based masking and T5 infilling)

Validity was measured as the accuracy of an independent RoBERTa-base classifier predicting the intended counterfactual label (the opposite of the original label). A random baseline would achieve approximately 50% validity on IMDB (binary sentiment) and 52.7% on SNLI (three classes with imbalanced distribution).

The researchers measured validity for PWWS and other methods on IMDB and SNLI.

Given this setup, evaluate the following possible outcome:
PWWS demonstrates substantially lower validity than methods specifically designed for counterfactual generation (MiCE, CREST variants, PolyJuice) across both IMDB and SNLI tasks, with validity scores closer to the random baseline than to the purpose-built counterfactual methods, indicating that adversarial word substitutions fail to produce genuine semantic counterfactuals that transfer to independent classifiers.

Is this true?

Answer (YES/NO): NO